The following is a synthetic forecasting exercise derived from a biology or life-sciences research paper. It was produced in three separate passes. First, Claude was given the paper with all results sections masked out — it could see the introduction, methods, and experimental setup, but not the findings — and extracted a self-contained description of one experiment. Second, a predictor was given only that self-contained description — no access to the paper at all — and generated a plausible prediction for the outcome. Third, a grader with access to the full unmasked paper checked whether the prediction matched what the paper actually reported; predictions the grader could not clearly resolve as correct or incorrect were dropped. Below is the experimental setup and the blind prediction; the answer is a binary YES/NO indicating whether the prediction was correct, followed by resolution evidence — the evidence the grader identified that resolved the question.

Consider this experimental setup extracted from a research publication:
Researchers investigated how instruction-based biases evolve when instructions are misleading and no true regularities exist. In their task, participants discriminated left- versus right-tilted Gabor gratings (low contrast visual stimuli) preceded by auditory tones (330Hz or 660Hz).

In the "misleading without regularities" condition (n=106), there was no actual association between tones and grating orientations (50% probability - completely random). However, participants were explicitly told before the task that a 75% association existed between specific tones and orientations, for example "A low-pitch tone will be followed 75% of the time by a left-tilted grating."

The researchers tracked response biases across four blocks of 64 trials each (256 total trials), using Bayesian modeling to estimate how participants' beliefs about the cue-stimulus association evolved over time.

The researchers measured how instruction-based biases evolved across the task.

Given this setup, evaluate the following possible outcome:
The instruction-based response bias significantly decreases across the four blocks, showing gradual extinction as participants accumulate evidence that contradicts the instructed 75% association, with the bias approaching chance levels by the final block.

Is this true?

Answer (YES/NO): NO